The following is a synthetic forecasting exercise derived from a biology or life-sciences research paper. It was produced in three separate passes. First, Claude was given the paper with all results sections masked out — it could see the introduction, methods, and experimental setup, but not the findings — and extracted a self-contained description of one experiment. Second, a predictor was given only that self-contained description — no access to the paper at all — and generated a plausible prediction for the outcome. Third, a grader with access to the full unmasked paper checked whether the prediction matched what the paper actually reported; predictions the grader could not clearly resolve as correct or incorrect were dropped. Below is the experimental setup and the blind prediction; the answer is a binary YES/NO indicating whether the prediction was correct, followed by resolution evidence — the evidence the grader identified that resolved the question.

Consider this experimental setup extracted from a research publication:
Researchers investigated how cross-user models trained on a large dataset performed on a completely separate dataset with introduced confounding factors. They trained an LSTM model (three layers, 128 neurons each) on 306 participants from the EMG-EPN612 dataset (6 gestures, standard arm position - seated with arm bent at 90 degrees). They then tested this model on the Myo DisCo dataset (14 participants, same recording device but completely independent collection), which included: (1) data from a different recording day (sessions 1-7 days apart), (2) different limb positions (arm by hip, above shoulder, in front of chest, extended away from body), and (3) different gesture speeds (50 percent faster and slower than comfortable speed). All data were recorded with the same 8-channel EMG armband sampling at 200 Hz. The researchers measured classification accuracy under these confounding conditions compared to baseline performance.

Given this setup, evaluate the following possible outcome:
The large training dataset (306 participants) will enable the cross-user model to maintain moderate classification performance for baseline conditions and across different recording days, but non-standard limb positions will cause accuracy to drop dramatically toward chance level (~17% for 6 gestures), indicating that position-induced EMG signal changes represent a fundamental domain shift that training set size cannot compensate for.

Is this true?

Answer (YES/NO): NO